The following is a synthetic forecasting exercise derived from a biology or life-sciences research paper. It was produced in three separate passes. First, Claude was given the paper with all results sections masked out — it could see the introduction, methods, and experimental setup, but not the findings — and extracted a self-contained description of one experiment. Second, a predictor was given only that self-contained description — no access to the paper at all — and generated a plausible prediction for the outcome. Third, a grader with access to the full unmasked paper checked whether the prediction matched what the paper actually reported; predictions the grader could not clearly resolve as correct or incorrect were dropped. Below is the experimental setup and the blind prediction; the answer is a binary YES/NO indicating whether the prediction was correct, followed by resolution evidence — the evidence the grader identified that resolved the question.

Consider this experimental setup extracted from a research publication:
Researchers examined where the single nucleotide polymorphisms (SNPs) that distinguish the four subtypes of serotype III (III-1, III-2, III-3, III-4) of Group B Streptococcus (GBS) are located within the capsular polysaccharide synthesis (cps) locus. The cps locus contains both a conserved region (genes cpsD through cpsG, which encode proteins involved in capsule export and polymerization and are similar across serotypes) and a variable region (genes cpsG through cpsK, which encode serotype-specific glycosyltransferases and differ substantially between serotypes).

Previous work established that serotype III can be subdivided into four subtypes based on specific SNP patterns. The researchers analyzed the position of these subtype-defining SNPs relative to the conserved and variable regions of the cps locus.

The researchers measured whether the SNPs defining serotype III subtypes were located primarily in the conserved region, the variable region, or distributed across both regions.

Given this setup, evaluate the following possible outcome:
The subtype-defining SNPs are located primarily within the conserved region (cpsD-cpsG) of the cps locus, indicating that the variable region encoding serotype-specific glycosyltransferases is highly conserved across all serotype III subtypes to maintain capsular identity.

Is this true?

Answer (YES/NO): YES